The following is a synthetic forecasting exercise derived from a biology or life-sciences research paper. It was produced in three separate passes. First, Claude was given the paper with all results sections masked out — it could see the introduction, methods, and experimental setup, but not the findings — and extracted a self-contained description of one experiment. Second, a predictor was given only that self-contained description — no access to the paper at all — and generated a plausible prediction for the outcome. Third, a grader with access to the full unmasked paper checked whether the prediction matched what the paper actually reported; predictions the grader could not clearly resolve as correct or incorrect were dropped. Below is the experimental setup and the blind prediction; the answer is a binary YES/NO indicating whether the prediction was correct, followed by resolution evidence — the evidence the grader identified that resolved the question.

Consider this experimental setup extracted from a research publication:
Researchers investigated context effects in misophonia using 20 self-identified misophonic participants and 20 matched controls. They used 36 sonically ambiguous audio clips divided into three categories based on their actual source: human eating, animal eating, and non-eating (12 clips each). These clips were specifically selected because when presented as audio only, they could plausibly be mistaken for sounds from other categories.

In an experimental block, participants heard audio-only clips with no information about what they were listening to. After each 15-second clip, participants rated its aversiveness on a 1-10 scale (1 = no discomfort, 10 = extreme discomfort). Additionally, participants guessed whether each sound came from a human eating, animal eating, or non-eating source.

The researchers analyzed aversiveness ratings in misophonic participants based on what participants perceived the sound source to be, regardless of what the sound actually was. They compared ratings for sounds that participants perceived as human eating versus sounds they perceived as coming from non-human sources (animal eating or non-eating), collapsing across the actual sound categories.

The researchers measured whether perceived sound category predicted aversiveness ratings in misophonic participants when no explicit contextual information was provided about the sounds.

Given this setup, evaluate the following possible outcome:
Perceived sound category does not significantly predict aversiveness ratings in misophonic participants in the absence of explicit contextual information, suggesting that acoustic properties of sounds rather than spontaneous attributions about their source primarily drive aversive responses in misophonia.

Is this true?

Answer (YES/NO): NO